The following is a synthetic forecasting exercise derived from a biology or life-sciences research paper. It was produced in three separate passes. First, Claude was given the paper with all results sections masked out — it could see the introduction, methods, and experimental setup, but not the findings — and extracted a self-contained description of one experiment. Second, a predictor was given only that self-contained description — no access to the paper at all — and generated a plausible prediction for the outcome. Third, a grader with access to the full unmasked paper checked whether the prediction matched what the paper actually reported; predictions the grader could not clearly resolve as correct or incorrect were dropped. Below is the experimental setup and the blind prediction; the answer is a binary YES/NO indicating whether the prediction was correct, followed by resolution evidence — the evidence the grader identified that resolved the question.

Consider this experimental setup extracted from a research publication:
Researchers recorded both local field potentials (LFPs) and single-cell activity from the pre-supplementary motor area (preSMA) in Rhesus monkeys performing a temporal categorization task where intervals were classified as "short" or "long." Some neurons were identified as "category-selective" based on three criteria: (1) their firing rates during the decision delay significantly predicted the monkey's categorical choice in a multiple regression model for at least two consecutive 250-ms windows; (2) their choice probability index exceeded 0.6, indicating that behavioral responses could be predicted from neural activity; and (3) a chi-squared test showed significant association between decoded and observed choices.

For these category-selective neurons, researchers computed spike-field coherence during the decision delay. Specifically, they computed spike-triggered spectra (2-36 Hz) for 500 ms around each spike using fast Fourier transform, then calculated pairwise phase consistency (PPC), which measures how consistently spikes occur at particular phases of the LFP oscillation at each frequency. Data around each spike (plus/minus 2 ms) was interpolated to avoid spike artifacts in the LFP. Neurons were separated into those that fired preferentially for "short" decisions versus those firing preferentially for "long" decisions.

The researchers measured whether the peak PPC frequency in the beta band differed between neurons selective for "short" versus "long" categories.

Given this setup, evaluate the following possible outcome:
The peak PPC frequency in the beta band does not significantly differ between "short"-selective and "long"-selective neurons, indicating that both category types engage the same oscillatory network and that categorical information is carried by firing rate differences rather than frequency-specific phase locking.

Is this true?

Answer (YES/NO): NO